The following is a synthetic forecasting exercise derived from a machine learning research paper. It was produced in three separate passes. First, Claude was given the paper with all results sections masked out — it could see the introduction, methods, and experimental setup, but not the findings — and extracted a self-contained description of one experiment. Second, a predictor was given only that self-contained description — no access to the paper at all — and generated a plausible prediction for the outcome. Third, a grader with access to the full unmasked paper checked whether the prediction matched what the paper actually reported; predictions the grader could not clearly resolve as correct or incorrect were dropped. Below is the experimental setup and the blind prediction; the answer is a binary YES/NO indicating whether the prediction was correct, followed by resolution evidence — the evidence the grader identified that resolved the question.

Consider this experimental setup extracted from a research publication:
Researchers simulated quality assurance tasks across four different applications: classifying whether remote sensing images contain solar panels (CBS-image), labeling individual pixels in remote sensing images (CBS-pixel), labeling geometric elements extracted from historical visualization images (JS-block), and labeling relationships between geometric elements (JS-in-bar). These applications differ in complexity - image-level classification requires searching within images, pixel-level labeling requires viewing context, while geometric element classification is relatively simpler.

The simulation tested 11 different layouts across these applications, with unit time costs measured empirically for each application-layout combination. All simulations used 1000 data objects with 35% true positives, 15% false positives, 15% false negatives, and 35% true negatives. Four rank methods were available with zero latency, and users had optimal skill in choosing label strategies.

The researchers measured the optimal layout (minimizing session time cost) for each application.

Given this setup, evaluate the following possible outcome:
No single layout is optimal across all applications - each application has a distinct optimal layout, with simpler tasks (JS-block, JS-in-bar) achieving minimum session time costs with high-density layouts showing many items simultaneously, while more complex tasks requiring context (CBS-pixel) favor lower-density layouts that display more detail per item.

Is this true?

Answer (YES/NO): NO